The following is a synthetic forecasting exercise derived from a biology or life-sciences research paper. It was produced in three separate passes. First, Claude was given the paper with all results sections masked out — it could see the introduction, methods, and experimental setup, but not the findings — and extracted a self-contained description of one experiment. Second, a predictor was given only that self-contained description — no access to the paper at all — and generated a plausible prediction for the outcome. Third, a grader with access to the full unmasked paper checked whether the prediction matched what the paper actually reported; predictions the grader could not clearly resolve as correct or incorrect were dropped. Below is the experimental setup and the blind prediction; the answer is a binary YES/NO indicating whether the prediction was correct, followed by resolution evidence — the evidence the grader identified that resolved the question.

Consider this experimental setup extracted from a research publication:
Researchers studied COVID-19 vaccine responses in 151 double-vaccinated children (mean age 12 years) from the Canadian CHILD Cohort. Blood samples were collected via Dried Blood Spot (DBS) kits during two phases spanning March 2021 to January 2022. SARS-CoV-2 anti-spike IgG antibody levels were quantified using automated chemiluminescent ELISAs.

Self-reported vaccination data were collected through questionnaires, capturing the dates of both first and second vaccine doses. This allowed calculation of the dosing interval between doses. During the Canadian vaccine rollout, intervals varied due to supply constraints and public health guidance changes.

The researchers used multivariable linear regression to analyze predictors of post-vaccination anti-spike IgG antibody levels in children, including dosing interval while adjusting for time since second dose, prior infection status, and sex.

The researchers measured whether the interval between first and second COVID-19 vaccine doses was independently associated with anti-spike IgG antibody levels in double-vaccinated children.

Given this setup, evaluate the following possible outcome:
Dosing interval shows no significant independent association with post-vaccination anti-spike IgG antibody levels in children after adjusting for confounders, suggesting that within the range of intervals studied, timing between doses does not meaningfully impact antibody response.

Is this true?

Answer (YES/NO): YES